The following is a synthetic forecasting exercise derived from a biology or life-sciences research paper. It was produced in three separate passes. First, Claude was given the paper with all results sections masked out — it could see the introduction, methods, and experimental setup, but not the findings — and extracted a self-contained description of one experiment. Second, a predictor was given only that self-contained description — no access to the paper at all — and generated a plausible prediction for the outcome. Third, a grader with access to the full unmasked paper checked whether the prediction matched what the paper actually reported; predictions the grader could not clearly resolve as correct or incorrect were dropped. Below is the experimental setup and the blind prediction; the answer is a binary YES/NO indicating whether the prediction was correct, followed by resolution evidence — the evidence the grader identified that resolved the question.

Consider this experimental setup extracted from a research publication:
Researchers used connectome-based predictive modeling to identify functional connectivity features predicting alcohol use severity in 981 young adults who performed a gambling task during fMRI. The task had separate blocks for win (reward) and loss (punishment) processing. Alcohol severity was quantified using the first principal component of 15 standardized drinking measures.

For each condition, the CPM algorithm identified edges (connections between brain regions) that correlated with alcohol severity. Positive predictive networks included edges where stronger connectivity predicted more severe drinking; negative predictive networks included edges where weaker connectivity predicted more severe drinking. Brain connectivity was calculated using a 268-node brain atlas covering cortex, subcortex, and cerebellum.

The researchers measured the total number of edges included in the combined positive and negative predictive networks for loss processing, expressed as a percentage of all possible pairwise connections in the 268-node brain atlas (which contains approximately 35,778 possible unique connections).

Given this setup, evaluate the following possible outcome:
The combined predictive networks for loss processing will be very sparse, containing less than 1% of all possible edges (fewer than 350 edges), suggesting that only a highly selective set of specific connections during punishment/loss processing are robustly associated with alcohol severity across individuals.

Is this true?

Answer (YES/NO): YES